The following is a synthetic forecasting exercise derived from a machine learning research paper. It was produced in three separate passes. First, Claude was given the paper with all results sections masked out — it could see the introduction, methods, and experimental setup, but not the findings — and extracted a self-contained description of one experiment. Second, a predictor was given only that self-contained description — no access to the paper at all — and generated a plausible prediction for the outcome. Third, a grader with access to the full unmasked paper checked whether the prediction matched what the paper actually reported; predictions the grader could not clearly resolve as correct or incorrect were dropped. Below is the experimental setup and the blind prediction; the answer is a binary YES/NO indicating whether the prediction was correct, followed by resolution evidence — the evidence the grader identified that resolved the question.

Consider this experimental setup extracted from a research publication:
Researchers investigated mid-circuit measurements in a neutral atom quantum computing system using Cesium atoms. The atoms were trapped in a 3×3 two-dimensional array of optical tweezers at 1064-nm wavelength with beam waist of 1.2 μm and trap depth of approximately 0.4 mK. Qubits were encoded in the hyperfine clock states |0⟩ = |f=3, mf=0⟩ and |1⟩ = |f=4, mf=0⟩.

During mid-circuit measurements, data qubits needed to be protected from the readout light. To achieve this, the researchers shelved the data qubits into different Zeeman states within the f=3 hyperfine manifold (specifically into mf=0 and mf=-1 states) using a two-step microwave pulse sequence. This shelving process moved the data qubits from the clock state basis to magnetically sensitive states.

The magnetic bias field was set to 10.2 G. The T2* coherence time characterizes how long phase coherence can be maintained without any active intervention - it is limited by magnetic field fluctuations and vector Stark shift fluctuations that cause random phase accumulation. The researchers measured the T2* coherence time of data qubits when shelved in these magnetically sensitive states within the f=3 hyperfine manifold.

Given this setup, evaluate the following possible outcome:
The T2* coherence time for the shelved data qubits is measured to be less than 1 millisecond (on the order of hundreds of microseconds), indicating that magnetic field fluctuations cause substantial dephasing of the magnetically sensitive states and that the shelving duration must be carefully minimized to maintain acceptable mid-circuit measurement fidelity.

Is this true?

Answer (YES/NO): NO